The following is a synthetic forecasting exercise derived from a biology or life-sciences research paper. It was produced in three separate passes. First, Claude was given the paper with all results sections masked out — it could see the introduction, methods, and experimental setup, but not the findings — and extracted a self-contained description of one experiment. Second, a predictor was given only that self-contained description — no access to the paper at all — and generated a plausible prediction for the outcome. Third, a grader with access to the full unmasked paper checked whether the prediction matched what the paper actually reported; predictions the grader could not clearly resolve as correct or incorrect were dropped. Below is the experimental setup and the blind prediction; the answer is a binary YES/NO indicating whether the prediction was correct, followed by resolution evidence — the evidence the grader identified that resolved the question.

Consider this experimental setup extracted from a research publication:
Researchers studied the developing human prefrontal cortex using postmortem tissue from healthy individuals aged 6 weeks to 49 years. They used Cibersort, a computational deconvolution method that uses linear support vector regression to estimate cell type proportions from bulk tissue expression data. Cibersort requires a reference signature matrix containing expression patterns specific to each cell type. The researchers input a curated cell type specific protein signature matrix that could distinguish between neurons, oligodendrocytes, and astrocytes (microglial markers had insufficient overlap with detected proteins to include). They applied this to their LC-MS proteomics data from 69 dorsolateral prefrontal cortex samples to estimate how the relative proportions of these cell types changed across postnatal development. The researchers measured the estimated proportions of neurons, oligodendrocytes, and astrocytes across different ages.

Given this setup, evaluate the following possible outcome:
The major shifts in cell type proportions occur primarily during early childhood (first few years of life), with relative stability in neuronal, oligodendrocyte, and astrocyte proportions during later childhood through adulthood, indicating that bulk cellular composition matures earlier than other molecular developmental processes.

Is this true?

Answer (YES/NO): NO